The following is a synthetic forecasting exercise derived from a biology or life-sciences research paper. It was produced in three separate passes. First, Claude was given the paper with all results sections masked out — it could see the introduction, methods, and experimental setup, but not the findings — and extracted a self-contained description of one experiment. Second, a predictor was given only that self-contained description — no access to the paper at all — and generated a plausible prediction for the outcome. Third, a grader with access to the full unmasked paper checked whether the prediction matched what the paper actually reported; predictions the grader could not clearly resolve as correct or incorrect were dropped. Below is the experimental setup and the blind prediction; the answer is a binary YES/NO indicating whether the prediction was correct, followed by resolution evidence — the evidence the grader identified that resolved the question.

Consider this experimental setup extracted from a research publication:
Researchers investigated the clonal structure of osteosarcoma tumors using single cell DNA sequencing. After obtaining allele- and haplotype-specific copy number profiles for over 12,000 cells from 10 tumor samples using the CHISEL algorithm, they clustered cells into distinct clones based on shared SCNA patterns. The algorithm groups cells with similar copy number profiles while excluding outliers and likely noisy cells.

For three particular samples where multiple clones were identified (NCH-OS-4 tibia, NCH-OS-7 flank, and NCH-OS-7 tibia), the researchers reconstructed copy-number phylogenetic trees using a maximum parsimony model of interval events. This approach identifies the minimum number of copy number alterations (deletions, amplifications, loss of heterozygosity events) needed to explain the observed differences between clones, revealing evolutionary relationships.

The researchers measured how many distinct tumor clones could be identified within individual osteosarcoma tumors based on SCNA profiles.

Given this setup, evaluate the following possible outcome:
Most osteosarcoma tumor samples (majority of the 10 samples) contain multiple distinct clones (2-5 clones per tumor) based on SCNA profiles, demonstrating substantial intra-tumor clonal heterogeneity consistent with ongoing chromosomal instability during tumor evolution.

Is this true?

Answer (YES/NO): NO